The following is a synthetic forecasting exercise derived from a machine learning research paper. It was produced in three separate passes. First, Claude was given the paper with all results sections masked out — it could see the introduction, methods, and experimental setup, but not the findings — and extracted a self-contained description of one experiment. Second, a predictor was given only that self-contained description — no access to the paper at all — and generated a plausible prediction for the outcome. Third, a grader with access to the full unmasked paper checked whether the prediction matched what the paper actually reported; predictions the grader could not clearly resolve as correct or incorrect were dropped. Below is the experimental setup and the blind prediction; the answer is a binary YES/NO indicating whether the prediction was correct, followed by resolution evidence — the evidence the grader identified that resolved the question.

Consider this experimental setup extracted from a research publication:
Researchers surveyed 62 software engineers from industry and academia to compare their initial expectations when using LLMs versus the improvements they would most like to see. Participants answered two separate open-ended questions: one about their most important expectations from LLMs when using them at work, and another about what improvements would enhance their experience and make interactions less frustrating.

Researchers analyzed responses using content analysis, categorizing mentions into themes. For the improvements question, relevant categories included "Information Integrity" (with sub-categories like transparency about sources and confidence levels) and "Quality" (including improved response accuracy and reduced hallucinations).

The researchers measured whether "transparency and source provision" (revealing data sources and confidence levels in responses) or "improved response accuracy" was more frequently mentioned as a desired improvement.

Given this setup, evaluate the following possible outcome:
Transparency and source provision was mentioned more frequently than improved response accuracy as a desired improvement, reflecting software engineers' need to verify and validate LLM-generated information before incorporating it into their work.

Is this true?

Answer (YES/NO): YES